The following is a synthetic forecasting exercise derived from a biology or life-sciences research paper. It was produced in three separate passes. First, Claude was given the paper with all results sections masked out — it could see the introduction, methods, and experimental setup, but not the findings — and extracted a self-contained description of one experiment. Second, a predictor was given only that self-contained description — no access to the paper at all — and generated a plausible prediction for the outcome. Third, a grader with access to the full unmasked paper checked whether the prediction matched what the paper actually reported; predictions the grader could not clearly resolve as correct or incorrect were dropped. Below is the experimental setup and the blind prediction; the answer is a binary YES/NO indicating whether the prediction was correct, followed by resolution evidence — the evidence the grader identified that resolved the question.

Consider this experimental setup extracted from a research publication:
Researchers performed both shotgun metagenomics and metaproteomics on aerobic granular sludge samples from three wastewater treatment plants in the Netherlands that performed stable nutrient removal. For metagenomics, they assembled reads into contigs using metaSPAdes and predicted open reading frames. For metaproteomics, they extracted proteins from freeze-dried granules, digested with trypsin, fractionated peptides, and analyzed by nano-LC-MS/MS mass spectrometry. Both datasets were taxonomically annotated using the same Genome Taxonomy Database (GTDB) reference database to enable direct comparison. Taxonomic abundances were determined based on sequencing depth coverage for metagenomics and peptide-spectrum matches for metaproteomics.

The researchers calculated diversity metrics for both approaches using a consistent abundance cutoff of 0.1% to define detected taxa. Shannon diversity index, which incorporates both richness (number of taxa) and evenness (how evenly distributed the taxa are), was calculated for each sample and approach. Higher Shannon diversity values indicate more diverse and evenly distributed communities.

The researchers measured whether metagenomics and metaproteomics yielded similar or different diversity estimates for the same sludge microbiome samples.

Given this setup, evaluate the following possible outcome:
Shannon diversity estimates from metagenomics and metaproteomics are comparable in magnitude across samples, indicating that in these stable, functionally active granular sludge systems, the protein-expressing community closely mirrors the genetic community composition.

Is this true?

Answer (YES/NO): NO